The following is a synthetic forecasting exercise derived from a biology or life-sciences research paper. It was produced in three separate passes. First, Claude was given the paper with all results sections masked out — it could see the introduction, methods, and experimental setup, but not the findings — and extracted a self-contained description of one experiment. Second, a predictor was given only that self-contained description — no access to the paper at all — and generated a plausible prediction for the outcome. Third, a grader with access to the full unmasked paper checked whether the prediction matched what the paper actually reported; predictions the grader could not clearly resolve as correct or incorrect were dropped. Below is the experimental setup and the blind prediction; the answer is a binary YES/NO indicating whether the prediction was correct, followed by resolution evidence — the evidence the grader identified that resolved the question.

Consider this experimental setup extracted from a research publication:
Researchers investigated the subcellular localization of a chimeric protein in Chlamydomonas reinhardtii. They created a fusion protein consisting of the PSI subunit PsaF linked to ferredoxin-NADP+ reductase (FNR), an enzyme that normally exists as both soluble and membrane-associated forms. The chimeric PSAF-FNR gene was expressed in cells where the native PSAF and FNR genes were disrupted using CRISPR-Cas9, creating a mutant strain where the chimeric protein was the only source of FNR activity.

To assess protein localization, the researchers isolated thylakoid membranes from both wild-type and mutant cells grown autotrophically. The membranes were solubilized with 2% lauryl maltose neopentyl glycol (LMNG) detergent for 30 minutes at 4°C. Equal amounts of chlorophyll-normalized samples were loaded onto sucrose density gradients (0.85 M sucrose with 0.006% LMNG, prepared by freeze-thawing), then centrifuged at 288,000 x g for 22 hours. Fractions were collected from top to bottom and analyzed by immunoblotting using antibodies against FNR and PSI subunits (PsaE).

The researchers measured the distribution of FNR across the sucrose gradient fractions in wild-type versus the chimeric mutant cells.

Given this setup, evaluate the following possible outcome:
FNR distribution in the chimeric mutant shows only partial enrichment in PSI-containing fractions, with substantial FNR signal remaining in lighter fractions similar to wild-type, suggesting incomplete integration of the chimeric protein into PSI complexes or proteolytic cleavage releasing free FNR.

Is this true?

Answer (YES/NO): NO